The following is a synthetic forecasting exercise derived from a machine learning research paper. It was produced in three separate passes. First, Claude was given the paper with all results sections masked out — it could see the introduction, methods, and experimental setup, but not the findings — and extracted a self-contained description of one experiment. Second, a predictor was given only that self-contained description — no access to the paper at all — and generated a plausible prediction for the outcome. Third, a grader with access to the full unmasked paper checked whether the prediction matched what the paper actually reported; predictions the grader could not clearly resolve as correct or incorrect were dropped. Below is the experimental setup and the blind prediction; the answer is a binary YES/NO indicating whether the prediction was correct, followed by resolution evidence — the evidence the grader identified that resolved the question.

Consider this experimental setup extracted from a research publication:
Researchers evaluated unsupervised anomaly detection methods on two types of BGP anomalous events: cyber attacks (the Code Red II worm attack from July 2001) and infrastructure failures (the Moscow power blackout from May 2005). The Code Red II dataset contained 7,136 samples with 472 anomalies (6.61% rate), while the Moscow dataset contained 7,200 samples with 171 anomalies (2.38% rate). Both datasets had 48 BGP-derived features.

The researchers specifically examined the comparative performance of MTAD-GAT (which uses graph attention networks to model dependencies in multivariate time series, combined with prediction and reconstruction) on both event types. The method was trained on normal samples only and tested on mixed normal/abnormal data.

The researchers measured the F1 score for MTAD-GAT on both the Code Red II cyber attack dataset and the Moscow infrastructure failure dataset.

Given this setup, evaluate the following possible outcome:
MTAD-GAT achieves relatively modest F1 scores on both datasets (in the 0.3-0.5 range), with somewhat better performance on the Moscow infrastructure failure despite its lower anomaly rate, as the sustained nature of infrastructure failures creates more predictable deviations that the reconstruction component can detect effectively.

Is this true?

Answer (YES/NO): NO